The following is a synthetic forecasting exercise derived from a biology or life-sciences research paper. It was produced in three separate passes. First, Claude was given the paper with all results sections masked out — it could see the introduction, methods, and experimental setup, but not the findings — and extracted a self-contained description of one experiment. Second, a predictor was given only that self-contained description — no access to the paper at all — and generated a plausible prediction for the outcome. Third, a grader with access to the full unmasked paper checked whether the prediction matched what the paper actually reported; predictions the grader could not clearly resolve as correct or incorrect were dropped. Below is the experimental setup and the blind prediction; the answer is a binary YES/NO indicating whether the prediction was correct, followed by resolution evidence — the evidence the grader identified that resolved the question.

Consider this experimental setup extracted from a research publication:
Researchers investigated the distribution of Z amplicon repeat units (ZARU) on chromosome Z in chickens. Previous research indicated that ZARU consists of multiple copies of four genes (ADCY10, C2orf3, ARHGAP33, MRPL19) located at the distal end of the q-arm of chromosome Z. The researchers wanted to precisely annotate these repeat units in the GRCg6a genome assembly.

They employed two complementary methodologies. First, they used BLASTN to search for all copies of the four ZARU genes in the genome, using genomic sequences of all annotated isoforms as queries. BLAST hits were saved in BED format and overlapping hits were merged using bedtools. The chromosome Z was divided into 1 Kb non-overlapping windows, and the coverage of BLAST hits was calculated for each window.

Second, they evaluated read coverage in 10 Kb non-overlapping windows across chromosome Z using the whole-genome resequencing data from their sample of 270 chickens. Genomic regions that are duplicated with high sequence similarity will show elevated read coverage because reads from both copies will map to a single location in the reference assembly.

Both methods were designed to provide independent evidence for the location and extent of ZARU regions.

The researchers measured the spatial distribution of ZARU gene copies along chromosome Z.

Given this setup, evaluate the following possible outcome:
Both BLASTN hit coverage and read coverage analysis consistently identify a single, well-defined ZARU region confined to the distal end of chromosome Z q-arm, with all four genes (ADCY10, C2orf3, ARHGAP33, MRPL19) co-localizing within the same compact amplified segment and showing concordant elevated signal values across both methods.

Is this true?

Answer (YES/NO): NO